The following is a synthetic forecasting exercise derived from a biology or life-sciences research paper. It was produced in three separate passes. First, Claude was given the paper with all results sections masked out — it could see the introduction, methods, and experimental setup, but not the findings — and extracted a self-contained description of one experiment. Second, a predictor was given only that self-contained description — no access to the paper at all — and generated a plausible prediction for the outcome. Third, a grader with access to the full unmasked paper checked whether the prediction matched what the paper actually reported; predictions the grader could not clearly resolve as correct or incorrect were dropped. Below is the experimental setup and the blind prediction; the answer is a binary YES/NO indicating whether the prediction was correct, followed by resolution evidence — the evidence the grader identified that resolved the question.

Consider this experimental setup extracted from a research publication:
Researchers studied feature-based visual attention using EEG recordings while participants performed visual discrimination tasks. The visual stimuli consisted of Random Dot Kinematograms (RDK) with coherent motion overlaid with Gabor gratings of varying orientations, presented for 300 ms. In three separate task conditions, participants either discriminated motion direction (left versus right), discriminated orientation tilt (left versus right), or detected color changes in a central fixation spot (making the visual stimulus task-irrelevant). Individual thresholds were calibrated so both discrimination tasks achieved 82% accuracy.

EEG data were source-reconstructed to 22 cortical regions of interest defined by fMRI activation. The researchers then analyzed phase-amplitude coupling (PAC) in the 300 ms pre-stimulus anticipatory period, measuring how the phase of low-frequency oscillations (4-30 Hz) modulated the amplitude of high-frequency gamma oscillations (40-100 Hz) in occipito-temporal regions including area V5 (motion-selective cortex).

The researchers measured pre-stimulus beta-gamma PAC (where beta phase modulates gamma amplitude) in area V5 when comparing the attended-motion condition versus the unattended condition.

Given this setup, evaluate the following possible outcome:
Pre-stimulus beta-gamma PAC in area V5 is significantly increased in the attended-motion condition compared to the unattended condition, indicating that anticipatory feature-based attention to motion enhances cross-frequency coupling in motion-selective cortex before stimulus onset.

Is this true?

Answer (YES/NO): YES